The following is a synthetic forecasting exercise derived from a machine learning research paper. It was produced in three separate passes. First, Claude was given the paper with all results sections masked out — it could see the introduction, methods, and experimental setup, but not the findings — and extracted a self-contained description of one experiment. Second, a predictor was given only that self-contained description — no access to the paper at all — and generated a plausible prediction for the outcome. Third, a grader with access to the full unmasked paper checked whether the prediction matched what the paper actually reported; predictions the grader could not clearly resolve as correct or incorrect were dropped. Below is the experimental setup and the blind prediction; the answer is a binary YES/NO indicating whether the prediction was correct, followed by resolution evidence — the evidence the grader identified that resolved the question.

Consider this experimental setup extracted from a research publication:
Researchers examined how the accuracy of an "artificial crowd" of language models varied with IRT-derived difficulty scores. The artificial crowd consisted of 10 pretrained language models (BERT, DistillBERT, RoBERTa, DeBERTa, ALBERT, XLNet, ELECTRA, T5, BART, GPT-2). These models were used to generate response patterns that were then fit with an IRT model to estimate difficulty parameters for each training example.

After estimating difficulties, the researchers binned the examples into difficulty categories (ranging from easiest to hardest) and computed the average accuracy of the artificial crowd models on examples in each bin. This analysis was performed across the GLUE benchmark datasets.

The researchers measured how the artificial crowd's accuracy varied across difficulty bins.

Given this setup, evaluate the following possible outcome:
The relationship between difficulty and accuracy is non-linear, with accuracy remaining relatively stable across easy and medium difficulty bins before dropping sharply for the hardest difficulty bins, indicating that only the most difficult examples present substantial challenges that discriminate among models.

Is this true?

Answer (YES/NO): NO